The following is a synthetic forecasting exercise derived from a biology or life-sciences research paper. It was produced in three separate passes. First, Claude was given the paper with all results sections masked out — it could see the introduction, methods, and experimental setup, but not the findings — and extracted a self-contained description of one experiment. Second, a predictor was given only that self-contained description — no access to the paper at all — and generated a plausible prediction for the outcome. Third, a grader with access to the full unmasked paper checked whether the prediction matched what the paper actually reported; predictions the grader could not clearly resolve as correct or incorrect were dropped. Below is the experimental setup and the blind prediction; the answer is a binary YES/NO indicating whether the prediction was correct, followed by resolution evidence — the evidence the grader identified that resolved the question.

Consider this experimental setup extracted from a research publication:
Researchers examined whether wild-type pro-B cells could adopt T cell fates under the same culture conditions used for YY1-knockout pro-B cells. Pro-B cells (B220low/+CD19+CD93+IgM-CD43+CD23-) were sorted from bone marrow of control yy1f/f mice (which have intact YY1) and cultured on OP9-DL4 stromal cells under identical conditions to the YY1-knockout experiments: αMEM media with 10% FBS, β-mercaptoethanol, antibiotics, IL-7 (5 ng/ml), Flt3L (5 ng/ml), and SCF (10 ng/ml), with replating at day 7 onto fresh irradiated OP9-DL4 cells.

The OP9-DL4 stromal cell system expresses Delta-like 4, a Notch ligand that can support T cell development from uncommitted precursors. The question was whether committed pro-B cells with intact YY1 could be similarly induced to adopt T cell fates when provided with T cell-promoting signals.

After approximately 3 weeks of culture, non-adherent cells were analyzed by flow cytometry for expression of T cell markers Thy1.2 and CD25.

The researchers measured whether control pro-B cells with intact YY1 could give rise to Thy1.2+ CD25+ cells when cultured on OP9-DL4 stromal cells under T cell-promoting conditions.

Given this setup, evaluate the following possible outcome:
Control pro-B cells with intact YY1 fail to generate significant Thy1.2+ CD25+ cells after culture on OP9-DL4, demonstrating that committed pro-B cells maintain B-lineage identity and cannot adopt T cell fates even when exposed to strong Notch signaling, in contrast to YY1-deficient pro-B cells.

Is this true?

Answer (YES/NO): YES